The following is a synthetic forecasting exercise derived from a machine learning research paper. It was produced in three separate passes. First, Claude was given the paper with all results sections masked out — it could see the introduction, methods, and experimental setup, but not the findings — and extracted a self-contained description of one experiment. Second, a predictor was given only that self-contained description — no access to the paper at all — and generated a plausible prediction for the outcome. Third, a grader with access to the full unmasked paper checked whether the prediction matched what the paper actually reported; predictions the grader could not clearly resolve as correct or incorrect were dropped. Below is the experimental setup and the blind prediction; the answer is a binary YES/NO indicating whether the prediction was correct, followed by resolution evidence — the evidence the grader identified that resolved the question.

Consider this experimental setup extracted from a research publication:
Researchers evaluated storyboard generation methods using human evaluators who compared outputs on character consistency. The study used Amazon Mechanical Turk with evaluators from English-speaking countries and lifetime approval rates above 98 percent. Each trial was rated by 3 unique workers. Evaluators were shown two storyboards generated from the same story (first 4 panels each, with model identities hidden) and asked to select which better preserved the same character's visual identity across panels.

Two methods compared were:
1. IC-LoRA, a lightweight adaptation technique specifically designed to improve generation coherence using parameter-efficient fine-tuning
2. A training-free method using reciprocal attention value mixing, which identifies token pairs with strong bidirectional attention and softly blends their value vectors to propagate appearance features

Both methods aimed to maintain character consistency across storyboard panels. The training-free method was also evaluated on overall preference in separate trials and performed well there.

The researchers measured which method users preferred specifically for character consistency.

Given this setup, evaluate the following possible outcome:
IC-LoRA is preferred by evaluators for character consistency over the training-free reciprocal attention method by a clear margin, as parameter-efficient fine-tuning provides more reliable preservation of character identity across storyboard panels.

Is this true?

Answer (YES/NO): NO